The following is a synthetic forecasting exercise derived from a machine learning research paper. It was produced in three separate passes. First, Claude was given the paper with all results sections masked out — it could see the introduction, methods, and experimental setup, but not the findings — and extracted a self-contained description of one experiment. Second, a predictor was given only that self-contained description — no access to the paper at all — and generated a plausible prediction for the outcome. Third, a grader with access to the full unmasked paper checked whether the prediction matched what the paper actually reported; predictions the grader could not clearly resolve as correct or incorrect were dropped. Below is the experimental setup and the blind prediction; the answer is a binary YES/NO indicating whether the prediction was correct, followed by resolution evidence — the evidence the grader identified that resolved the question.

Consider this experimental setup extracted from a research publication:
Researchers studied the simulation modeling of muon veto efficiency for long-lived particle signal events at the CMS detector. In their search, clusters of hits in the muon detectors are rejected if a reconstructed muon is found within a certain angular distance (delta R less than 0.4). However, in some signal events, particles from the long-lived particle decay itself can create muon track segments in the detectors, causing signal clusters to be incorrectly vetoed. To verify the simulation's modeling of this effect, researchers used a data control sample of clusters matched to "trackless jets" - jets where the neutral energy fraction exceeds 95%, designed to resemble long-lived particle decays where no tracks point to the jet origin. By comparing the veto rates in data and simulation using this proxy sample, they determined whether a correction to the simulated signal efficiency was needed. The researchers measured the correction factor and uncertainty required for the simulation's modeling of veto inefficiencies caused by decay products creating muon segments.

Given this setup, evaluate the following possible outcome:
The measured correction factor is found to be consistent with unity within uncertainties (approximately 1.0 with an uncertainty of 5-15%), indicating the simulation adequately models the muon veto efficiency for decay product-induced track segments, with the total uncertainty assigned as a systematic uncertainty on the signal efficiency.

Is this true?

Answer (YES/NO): NO